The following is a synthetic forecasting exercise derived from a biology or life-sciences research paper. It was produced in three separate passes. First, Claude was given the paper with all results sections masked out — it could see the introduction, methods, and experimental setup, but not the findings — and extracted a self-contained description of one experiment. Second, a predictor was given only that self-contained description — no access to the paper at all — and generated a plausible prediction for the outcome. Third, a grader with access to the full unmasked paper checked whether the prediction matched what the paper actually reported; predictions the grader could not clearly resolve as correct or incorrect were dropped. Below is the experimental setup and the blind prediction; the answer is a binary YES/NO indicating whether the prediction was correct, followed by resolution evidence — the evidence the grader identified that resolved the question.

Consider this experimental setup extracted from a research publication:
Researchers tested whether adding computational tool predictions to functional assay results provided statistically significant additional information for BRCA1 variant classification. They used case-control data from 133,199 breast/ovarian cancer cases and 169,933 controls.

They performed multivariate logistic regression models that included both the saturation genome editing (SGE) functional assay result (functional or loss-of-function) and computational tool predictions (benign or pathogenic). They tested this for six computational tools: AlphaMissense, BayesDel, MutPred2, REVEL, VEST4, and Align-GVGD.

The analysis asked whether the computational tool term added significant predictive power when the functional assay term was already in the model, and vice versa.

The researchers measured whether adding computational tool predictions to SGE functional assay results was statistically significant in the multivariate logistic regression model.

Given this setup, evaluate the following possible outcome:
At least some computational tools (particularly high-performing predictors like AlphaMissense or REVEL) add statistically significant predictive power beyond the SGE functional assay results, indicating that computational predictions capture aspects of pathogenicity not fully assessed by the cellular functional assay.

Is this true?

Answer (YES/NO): YES